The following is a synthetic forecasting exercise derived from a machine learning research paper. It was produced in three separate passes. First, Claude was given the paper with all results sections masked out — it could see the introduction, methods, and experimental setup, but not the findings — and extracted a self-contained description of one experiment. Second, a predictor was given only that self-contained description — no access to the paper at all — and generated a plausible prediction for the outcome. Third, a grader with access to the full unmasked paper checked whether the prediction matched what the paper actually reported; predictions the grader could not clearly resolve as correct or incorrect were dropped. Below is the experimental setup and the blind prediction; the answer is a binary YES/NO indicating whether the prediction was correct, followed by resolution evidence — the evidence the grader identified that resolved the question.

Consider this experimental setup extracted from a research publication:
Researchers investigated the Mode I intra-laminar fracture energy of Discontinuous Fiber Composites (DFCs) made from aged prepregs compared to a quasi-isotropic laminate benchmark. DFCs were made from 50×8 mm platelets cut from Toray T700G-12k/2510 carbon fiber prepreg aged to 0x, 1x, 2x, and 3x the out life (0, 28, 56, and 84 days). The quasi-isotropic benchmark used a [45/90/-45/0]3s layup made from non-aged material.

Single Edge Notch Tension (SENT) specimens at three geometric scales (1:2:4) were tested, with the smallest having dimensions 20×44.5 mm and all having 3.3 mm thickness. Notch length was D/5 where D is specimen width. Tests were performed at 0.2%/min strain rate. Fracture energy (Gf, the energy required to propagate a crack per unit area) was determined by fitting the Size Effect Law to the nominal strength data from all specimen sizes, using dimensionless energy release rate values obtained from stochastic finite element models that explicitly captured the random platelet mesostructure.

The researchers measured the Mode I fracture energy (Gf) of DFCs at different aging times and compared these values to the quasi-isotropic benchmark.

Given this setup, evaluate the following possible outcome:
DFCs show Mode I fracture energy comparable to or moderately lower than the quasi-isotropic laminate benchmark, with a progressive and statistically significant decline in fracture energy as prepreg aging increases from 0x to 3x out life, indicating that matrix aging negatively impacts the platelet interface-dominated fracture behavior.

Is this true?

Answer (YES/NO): NO